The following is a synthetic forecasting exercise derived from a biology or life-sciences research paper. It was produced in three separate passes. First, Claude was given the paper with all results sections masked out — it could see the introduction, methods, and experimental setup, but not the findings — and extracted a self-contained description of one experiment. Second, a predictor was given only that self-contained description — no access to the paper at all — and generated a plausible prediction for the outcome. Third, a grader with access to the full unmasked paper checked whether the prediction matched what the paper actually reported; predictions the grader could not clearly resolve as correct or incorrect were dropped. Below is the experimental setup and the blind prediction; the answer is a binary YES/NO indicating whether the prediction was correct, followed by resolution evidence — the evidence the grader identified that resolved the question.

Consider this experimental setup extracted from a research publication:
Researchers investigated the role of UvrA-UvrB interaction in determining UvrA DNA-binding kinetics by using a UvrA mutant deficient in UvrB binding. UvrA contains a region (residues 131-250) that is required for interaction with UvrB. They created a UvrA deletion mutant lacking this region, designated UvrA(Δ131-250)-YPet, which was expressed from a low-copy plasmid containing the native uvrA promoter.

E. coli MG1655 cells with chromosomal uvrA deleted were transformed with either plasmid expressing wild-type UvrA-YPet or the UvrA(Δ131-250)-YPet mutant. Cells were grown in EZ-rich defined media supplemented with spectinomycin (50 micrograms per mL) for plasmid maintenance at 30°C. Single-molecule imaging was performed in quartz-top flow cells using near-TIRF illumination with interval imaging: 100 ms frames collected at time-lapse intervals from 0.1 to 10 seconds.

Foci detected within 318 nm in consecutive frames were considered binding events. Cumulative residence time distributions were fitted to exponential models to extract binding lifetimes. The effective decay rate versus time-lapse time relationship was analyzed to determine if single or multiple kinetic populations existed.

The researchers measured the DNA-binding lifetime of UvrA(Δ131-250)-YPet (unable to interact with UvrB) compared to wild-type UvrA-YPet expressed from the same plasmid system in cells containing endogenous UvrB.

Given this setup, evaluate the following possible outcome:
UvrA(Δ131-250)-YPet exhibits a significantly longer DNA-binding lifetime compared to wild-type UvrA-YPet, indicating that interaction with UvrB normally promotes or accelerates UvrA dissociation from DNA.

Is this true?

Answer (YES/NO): YES